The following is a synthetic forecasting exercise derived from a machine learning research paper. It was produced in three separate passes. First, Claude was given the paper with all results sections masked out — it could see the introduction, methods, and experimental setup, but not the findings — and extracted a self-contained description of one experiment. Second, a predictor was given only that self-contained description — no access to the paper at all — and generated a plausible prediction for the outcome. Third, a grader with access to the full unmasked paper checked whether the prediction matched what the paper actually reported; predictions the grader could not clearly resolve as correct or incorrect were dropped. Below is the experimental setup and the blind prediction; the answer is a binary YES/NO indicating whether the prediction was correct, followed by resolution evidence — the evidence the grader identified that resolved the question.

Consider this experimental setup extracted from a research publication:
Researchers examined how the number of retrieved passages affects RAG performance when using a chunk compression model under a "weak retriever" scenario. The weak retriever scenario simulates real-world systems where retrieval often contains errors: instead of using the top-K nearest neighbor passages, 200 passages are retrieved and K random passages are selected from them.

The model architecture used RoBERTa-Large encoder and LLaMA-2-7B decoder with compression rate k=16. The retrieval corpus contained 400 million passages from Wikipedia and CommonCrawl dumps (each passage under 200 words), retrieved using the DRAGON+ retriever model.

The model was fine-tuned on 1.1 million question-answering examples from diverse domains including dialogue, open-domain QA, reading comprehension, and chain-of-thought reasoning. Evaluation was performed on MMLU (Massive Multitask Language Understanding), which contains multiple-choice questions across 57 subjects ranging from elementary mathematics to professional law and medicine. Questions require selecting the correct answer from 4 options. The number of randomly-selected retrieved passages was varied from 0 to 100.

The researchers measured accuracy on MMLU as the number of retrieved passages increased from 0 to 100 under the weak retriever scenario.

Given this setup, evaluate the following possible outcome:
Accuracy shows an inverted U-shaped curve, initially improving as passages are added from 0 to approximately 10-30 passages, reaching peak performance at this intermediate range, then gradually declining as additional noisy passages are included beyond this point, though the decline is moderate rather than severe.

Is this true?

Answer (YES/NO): NO